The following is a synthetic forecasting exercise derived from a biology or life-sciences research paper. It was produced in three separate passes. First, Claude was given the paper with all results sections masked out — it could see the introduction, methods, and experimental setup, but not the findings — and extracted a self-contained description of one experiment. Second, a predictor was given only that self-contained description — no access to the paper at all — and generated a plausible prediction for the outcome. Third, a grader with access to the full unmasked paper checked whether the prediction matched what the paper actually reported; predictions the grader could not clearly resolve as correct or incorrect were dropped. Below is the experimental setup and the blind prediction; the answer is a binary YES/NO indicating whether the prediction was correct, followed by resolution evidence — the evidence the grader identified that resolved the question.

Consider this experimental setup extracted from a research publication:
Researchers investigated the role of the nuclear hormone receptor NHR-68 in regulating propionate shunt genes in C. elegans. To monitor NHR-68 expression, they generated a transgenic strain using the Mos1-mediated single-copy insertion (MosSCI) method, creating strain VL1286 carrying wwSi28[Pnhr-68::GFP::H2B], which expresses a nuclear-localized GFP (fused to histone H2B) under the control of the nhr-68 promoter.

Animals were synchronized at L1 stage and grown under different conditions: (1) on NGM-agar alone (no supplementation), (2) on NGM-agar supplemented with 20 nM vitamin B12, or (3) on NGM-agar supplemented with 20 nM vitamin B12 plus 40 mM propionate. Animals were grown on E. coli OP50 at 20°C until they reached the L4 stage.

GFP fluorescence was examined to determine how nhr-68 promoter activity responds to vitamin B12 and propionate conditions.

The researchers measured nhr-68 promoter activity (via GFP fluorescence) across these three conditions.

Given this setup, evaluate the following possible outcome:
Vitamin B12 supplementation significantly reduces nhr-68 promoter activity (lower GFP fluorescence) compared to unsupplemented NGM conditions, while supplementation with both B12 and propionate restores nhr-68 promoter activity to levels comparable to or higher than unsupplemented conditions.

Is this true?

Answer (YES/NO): YES